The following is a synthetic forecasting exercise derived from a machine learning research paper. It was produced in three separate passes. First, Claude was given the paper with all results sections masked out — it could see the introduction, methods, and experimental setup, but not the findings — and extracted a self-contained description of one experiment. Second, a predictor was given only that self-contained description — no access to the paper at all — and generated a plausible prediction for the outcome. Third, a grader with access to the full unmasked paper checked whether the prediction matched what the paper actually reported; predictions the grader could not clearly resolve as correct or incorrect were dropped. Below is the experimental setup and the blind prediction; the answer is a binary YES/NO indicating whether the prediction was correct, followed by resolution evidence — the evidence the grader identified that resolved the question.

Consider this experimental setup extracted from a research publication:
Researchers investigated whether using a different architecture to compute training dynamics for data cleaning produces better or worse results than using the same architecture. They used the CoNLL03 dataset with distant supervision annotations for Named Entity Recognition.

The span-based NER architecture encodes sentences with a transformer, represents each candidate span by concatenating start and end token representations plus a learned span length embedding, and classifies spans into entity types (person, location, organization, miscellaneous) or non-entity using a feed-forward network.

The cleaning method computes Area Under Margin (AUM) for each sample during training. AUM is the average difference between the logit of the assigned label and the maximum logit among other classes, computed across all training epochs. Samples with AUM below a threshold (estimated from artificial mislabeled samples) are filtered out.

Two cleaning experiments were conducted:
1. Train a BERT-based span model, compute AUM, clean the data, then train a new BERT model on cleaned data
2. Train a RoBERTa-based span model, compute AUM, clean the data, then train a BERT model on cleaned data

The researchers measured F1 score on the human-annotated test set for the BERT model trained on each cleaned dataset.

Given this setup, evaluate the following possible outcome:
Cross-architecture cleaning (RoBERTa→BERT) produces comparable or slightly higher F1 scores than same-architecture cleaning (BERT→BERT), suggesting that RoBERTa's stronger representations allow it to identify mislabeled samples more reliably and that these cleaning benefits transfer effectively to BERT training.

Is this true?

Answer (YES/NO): YES